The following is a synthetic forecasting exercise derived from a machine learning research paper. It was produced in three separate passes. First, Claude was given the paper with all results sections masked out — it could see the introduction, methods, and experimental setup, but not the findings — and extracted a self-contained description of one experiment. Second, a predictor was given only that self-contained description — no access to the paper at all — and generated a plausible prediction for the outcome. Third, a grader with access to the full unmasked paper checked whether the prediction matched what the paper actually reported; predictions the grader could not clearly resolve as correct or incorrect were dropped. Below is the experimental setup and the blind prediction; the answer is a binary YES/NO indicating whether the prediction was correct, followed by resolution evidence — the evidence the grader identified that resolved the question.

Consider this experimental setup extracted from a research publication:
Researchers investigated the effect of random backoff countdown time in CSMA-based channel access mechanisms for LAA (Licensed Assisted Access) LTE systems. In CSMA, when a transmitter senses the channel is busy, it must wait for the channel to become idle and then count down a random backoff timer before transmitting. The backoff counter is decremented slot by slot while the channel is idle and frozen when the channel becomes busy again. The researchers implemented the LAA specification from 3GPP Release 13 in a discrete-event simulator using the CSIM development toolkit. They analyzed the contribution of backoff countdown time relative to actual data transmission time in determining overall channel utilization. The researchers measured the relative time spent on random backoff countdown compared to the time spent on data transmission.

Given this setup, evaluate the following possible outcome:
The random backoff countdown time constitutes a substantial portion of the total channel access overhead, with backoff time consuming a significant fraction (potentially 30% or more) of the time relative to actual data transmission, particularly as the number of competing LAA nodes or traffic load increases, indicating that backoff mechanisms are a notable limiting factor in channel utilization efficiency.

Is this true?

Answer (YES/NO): NO